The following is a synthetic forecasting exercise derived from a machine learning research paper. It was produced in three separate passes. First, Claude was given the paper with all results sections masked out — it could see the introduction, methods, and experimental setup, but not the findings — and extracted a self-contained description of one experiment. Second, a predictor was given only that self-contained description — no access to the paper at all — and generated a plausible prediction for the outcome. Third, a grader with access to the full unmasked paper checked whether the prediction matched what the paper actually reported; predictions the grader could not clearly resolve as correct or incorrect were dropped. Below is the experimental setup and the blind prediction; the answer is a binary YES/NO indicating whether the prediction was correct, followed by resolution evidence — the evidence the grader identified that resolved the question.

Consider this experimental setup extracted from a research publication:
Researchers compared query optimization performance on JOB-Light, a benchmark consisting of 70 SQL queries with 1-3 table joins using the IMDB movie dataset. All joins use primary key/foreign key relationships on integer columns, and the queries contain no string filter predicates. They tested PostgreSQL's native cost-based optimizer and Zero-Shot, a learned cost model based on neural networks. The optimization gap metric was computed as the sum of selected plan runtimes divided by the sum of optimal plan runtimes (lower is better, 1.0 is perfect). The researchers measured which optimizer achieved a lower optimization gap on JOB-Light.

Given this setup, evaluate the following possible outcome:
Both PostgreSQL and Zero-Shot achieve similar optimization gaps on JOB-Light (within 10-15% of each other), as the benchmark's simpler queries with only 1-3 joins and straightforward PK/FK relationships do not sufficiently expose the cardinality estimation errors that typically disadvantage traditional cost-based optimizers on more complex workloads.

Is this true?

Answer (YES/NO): YES